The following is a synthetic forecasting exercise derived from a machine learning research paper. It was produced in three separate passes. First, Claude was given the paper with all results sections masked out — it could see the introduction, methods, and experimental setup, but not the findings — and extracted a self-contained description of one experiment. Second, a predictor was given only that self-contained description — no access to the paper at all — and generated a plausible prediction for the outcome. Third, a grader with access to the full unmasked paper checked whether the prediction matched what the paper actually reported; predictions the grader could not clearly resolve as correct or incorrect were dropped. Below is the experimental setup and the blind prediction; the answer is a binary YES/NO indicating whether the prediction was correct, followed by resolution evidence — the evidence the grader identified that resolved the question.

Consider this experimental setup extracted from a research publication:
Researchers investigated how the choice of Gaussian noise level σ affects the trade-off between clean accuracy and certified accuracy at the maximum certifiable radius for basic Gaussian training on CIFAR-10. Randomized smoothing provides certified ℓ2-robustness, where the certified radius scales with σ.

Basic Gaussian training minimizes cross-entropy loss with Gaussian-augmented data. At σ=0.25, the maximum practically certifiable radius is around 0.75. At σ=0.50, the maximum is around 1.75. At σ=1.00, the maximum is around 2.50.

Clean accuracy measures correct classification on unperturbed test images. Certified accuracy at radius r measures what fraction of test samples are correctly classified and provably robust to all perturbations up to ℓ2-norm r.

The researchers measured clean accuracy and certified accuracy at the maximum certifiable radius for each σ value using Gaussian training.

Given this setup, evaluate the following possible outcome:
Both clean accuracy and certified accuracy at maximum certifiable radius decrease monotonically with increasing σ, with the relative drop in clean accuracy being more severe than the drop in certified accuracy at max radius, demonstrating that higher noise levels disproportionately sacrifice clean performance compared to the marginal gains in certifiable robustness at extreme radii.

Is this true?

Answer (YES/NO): NO